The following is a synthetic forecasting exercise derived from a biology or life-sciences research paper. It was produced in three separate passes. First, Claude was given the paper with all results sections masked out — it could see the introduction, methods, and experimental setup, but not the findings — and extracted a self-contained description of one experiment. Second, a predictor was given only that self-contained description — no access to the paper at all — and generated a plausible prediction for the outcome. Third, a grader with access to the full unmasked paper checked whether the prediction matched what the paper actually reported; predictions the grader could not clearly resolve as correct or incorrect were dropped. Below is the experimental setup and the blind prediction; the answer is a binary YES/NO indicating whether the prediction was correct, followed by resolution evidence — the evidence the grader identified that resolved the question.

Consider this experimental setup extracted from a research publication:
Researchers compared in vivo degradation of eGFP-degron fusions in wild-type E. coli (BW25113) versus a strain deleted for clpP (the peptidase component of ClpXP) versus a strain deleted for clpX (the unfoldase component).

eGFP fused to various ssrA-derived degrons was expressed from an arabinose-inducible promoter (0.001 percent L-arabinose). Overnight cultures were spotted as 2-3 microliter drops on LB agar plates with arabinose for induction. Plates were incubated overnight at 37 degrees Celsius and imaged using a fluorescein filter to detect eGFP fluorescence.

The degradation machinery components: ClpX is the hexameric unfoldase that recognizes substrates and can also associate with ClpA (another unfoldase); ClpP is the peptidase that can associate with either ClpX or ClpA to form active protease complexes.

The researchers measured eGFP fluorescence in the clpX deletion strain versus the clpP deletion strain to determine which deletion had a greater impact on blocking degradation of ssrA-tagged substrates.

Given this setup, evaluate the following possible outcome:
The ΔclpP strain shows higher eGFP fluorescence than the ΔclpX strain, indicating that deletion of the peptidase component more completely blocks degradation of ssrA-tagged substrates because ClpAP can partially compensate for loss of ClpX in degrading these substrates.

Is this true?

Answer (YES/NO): YES